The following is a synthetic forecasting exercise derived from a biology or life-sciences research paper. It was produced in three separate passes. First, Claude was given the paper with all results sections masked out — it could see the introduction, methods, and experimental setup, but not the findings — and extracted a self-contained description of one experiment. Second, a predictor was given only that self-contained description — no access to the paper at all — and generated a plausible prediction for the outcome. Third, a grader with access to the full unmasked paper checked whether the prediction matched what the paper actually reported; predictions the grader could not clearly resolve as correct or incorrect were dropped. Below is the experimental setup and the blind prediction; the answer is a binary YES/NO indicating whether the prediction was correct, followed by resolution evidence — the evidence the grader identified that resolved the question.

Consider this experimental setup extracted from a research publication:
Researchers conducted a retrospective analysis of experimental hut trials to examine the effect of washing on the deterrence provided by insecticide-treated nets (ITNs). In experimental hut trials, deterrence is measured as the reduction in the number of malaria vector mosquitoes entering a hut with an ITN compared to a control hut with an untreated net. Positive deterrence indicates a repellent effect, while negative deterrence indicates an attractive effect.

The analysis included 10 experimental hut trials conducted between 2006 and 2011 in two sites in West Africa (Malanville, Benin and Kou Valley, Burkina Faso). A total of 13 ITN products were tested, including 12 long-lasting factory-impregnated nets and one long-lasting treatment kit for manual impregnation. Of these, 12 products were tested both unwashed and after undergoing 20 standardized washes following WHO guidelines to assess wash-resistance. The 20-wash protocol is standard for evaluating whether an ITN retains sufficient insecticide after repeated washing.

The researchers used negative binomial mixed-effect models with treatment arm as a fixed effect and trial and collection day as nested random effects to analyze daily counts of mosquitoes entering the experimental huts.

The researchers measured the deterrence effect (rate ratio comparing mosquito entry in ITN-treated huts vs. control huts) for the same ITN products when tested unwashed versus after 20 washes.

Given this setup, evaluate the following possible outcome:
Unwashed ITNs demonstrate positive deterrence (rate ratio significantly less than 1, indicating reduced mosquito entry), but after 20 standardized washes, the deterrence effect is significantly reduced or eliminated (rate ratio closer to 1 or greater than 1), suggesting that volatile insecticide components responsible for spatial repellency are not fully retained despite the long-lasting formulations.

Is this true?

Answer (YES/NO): NO